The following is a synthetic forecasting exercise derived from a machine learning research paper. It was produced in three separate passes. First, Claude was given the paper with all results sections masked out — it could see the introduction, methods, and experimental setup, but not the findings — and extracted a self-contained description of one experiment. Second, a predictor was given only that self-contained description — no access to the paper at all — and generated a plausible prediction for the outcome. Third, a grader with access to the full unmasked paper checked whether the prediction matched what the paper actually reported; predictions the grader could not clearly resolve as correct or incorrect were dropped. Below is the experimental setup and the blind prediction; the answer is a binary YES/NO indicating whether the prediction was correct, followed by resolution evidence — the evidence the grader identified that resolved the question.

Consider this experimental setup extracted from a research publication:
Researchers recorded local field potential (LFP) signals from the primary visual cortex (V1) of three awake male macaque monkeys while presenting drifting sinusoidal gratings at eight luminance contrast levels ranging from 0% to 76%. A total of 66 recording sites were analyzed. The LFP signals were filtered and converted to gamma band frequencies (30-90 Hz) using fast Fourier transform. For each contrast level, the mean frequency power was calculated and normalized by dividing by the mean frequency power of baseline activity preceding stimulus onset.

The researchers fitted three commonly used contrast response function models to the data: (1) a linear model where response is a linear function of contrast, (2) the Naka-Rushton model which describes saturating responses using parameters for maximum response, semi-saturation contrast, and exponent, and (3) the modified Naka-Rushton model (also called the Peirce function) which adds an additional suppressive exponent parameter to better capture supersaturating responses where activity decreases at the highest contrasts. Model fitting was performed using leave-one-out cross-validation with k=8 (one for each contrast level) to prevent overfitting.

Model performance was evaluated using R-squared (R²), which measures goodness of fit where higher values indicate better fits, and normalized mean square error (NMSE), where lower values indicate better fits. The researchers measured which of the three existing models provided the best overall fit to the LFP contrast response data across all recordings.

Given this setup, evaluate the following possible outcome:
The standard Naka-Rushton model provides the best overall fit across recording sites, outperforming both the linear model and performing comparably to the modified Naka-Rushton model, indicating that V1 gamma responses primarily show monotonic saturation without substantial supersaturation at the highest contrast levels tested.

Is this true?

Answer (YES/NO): NO